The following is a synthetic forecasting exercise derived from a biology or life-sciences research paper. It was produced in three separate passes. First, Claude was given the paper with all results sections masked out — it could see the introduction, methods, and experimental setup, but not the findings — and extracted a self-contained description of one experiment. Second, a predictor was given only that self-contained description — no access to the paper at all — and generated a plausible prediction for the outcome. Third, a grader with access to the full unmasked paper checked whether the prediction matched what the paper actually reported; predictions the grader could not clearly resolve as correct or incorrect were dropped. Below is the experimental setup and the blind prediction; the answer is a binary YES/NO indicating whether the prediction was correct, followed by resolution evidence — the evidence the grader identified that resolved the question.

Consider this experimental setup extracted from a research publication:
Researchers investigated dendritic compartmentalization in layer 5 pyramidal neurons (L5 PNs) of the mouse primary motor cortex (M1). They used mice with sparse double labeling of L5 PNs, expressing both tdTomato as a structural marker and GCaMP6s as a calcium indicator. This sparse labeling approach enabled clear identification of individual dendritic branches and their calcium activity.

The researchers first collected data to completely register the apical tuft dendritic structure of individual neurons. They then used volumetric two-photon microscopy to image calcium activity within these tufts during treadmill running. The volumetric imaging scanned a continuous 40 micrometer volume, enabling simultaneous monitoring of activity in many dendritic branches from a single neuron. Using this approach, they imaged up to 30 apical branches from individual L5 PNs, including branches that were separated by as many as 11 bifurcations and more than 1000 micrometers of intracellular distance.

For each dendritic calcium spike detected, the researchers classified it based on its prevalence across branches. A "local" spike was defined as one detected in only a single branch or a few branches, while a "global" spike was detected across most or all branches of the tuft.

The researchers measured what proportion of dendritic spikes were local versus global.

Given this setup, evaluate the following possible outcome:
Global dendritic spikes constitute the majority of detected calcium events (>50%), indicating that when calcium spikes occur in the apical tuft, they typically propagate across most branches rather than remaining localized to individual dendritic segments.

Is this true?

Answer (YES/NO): YES